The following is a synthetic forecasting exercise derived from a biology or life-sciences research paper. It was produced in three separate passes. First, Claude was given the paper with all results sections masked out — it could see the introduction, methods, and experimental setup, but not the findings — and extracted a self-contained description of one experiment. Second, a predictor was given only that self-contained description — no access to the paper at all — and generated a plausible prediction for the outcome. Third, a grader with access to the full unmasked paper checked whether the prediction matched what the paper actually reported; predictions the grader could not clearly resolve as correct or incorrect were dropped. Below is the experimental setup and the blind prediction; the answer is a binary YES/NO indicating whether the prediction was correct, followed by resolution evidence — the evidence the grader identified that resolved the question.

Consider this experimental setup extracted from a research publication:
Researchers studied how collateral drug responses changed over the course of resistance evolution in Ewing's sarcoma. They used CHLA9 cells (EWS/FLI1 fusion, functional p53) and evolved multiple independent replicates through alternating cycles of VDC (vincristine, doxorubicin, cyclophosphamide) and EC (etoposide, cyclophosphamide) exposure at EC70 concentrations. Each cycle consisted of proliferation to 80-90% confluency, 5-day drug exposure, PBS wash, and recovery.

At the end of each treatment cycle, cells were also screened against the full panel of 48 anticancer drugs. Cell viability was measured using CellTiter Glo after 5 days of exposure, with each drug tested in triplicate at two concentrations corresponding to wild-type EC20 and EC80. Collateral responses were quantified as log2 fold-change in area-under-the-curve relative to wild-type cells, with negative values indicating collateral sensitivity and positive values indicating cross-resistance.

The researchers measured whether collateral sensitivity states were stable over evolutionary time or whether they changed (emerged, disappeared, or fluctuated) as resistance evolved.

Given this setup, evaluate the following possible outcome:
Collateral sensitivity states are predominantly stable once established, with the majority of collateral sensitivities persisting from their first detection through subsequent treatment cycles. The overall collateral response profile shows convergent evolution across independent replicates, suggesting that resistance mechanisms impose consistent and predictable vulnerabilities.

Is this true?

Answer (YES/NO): NO